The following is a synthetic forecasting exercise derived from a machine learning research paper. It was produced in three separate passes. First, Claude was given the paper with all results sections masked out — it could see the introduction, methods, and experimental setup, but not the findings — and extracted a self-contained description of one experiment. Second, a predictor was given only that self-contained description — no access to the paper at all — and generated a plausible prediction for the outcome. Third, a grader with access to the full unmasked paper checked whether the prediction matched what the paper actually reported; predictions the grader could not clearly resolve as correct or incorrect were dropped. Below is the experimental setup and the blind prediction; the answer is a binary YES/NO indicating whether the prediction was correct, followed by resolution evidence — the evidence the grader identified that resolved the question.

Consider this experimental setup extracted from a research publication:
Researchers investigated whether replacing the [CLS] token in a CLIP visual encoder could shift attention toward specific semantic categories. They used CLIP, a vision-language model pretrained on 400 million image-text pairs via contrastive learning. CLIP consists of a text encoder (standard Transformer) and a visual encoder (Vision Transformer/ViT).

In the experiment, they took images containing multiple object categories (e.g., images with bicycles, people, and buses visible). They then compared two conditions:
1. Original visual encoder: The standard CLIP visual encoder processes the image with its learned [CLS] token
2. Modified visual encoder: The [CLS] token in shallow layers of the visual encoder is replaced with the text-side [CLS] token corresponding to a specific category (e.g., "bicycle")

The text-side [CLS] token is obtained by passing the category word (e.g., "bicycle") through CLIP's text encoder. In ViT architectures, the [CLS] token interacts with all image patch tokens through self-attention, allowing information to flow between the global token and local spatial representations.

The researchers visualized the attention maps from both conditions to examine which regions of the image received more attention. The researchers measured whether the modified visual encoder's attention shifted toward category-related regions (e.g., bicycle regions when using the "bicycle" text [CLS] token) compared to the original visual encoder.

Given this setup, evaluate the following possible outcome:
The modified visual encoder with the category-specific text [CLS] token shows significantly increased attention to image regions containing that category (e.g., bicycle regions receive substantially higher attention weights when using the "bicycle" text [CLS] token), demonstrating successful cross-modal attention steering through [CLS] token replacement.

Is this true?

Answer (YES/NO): YES